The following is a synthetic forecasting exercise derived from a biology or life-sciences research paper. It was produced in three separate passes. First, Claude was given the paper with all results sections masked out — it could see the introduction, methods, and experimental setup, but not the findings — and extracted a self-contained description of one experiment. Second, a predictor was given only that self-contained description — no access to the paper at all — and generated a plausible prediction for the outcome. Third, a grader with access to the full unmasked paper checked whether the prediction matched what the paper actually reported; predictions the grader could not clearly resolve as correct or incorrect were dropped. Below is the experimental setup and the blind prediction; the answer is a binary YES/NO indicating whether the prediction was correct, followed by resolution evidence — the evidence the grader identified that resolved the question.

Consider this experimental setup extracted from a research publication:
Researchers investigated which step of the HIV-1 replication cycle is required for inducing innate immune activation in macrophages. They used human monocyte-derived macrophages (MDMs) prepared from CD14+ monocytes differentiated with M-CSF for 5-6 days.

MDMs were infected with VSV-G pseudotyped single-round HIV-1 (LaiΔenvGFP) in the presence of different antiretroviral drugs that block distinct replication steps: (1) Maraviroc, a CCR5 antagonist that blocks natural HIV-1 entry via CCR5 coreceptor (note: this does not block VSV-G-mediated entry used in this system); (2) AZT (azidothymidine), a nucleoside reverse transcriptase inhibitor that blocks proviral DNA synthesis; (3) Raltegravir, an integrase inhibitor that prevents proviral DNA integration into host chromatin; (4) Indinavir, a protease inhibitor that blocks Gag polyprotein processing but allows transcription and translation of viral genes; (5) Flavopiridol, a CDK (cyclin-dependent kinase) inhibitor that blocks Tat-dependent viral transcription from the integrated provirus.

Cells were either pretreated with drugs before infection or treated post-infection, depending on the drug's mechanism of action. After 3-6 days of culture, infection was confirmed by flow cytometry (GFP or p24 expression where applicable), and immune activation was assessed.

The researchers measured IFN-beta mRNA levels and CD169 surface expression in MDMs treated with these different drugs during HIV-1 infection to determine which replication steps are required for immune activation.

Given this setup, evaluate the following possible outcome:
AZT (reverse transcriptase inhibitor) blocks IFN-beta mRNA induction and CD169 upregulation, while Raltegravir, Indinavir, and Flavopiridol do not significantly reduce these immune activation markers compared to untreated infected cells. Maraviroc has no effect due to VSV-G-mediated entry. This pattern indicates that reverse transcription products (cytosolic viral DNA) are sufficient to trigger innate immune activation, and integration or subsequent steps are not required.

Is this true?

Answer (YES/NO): NO